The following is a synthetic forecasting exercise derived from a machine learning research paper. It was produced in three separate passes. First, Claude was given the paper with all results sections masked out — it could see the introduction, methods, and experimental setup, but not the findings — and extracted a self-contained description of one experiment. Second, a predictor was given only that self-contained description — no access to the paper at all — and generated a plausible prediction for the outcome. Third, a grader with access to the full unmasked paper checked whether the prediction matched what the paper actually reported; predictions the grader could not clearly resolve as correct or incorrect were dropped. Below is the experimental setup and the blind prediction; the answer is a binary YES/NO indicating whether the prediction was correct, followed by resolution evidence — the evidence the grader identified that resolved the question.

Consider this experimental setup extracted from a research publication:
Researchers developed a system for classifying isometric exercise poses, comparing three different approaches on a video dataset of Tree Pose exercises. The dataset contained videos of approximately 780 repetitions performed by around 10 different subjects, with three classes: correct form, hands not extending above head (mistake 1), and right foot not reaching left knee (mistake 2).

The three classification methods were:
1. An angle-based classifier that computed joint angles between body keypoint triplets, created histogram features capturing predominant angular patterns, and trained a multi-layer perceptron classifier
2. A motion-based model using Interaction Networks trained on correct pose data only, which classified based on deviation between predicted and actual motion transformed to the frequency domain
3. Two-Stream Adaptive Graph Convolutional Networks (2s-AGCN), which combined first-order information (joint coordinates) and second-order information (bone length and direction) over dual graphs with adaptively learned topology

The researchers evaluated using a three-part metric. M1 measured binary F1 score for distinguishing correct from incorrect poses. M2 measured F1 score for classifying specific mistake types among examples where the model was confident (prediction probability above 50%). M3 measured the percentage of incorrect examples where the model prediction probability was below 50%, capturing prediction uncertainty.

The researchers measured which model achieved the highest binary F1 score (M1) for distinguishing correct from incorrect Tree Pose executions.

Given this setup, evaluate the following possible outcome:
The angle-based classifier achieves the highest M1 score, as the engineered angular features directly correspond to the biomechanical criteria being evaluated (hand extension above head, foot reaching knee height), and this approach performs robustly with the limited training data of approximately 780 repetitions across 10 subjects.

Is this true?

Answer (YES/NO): YES